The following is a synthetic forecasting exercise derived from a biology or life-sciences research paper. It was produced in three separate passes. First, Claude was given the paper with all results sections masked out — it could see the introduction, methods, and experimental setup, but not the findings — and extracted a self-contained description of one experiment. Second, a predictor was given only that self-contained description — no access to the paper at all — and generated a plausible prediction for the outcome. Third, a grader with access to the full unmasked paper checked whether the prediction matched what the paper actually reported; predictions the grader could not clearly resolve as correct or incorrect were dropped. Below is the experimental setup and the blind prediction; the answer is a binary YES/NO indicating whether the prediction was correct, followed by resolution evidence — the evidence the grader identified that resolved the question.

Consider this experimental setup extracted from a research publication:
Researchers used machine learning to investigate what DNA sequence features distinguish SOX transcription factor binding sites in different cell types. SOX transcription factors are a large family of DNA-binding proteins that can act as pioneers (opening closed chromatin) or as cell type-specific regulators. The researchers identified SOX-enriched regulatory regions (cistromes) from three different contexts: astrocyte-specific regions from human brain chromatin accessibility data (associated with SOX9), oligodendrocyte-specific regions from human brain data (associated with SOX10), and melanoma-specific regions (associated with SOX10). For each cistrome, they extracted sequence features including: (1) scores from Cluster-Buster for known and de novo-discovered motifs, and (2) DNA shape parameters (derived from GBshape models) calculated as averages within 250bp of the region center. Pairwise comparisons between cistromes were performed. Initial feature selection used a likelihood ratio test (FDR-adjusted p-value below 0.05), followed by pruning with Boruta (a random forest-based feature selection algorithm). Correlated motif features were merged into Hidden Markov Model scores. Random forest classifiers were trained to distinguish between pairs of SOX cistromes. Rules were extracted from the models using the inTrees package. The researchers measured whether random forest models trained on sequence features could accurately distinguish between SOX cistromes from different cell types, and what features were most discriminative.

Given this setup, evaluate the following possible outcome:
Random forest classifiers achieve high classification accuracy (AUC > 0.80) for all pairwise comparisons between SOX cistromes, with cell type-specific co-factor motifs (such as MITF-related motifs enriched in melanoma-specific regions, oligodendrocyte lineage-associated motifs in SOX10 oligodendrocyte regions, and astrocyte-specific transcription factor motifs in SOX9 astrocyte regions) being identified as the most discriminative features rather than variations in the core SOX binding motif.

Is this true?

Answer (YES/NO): NO